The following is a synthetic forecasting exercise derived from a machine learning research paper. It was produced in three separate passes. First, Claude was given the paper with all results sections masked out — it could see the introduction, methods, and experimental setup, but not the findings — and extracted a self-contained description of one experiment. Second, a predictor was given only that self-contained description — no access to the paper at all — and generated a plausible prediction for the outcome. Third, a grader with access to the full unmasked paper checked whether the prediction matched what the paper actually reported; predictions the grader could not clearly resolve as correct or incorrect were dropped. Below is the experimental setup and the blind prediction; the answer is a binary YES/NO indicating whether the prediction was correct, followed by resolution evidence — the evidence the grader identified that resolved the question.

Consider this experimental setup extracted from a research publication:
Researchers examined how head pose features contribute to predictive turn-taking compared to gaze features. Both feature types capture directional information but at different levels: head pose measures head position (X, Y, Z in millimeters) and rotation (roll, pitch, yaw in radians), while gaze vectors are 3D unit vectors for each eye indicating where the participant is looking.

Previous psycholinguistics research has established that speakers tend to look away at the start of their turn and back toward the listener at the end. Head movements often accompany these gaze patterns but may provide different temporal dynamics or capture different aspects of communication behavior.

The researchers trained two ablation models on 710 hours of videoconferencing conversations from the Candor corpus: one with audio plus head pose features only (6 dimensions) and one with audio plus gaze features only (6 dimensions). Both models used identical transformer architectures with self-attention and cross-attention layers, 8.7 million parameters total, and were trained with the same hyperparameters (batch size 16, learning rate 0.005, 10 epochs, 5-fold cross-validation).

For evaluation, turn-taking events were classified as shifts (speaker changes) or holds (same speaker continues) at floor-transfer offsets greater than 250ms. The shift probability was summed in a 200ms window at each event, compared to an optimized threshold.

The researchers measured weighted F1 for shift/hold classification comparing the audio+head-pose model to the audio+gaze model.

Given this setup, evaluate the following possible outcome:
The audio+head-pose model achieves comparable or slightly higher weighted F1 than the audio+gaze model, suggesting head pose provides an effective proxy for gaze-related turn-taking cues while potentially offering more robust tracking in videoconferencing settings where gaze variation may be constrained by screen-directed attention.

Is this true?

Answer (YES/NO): NO